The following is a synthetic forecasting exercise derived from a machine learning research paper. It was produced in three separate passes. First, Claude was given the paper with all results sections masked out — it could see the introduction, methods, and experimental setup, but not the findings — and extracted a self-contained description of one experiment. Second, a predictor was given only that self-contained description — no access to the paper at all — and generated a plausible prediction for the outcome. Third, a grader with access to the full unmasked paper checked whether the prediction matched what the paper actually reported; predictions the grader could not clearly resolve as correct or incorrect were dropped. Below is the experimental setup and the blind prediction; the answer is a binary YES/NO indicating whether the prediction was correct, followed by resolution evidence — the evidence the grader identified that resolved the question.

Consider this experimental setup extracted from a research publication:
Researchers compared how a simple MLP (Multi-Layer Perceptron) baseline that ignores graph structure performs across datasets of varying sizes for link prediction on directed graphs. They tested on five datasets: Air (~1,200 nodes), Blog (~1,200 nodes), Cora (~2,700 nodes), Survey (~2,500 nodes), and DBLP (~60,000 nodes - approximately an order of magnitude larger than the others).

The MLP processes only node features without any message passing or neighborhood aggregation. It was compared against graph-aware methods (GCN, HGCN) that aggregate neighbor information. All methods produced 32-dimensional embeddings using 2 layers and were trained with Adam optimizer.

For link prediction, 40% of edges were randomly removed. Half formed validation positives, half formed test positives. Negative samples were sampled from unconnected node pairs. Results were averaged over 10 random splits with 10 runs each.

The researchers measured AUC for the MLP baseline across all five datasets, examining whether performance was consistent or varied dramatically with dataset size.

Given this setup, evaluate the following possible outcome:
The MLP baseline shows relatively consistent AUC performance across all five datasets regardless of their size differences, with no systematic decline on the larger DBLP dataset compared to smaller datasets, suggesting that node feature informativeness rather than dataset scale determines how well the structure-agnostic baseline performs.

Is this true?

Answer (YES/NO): NO